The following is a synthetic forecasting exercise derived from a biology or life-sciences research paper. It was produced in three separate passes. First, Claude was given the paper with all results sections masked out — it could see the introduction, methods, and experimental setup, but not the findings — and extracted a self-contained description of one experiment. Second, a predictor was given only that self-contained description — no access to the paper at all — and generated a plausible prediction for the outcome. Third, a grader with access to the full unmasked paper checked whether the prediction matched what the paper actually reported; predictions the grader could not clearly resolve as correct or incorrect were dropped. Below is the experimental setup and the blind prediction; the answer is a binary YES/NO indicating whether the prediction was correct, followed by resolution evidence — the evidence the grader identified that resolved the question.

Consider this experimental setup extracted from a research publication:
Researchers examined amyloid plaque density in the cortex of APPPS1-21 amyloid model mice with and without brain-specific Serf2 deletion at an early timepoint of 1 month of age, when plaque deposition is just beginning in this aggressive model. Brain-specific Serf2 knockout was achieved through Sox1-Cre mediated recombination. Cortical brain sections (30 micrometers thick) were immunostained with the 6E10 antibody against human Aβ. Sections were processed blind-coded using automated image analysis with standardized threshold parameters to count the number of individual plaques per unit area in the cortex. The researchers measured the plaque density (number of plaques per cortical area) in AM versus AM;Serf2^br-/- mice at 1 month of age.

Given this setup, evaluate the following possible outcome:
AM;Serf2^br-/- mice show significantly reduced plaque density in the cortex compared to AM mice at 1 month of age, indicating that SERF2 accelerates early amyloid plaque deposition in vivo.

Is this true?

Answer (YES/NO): NO